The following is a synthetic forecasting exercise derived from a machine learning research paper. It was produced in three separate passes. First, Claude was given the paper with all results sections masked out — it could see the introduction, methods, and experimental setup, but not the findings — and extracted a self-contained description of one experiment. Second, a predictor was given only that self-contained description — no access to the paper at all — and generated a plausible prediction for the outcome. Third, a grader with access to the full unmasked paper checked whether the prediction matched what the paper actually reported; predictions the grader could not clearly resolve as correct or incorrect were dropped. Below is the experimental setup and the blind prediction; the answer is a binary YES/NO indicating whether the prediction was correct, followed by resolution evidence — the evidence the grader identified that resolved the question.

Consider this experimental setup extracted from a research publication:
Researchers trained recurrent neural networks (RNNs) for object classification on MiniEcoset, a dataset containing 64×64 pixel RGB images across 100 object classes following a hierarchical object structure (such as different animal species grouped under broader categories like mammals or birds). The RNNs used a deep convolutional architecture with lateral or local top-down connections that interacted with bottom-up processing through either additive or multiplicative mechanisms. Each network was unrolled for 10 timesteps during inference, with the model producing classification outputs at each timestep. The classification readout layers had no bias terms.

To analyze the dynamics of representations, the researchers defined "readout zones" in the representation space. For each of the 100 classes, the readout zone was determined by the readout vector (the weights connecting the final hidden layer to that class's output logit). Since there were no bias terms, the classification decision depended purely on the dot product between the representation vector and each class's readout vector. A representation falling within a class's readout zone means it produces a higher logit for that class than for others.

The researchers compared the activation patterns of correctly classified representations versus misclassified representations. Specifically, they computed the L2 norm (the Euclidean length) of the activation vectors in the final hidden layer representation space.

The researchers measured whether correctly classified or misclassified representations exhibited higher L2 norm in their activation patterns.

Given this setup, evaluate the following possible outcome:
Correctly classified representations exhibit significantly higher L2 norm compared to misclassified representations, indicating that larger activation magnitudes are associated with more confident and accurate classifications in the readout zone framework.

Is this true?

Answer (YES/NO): YES